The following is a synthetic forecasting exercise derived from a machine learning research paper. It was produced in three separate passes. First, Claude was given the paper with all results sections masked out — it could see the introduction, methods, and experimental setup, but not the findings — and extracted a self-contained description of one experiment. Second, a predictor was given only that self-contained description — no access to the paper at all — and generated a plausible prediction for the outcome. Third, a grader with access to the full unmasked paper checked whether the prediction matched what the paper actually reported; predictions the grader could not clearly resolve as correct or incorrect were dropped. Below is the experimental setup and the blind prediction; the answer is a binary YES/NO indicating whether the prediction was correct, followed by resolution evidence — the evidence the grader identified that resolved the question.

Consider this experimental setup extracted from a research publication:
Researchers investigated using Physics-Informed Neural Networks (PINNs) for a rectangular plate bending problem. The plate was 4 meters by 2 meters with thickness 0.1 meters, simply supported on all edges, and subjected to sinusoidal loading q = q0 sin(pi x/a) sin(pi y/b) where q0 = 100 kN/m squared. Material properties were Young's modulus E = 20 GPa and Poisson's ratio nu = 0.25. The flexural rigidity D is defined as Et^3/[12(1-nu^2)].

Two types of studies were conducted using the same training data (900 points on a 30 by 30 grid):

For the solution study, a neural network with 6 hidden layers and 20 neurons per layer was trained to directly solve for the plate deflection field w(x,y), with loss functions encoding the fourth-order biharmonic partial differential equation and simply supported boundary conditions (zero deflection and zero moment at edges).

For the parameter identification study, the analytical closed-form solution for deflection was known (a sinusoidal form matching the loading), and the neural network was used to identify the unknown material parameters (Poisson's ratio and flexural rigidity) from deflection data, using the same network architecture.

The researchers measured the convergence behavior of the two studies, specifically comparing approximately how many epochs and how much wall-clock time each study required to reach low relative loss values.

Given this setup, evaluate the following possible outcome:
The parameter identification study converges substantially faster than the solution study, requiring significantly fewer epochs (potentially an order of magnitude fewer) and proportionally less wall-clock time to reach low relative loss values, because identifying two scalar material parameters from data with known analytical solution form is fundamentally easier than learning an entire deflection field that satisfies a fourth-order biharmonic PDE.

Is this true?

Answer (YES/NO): YES